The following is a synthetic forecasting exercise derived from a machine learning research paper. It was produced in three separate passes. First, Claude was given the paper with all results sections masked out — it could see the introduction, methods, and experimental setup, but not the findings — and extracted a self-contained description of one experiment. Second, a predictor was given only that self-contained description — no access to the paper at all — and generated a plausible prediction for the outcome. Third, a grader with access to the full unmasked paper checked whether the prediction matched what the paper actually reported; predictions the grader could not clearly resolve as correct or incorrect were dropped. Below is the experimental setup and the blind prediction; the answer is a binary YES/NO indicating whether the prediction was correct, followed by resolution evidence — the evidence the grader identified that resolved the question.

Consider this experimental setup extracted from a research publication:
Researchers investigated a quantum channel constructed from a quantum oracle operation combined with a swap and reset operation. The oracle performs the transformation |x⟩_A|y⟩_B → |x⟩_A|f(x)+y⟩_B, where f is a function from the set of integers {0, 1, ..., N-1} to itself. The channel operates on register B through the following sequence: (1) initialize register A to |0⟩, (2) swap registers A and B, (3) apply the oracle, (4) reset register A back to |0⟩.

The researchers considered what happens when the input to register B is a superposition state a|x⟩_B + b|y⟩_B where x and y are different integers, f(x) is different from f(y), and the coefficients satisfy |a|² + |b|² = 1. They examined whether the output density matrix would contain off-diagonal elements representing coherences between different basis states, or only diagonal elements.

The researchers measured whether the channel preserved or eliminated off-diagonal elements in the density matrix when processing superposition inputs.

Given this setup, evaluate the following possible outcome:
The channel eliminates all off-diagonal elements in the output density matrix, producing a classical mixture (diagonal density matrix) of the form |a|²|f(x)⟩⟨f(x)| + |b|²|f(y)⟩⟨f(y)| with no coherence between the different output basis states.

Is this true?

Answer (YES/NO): YES